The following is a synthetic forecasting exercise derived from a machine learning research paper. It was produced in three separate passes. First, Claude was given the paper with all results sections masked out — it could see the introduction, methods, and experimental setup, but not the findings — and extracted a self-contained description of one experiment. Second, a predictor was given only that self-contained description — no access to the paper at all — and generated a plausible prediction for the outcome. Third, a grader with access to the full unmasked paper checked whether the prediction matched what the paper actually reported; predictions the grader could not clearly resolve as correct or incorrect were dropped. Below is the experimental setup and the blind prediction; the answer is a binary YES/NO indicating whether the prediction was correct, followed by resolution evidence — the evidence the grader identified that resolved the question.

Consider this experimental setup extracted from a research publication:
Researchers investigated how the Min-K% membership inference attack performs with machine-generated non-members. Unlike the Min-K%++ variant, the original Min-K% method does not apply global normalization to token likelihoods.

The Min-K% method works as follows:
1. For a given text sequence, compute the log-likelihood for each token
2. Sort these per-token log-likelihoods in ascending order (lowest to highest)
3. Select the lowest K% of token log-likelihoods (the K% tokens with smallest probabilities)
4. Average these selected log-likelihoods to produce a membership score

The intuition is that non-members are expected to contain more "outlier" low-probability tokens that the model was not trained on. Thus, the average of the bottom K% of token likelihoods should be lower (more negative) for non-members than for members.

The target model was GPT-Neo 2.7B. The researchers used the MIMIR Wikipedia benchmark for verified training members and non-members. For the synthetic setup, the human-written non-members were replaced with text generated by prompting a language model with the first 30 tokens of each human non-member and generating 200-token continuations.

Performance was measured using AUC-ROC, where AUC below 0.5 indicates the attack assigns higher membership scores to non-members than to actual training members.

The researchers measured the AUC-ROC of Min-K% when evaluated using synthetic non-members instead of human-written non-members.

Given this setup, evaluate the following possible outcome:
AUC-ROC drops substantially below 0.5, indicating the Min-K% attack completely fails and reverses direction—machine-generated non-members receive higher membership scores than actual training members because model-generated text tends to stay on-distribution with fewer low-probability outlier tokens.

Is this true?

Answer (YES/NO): YES